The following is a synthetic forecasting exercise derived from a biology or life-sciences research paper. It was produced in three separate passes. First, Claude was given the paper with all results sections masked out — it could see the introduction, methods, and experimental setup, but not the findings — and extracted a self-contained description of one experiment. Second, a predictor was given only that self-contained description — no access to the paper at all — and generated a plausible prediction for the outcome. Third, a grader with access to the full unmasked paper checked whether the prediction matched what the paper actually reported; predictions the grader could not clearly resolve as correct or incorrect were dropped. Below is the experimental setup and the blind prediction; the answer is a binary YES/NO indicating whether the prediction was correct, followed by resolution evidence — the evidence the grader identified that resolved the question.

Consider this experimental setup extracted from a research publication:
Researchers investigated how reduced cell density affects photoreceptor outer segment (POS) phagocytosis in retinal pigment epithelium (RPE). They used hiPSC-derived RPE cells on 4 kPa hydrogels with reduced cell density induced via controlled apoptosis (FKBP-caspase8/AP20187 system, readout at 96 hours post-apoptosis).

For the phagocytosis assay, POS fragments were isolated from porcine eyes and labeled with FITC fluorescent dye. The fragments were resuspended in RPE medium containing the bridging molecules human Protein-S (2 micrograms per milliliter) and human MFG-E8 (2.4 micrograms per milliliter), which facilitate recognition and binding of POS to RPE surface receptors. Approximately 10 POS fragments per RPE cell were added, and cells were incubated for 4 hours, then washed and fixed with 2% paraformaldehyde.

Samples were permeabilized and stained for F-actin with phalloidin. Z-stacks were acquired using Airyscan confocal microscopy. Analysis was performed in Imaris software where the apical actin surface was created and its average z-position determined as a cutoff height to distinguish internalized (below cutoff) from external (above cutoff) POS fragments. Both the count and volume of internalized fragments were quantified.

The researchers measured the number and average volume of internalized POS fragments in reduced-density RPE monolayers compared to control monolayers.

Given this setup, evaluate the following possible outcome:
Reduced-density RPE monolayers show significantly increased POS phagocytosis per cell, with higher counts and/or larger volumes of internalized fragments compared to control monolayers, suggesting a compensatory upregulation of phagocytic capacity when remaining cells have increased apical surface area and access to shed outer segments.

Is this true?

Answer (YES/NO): NO